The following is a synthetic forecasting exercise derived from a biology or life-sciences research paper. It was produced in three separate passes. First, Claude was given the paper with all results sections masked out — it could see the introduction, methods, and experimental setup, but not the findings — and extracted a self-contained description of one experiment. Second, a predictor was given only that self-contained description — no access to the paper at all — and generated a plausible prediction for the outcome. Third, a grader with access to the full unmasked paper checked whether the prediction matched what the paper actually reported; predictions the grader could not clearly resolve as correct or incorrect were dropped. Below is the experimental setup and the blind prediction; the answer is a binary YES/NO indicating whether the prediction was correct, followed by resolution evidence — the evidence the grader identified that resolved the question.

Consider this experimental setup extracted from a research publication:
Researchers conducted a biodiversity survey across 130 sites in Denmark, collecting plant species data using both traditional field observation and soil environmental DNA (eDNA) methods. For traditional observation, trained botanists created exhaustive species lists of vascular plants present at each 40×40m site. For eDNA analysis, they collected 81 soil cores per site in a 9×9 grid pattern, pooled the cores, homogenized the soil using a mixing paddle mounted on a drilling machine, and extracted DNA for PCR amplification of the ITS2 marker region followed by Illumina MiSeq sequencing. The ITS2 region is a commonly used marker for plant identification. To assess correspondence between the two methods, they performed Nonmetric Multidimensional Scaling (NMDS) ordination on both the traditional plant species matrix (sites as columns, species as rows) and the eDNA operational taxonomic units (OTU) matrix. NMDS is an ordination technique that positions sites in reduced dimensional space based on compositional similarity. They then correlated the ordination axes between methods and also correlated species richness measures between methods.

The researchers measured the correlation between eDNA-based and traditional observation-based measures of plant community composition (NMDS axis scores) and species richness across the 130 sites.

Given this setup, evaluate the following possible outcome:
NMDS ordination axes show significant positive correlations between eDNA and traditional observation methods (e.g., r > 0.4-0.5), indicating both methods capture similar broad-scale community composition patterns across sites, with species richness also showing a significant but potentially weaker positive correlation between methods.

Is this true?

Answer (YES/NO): NO